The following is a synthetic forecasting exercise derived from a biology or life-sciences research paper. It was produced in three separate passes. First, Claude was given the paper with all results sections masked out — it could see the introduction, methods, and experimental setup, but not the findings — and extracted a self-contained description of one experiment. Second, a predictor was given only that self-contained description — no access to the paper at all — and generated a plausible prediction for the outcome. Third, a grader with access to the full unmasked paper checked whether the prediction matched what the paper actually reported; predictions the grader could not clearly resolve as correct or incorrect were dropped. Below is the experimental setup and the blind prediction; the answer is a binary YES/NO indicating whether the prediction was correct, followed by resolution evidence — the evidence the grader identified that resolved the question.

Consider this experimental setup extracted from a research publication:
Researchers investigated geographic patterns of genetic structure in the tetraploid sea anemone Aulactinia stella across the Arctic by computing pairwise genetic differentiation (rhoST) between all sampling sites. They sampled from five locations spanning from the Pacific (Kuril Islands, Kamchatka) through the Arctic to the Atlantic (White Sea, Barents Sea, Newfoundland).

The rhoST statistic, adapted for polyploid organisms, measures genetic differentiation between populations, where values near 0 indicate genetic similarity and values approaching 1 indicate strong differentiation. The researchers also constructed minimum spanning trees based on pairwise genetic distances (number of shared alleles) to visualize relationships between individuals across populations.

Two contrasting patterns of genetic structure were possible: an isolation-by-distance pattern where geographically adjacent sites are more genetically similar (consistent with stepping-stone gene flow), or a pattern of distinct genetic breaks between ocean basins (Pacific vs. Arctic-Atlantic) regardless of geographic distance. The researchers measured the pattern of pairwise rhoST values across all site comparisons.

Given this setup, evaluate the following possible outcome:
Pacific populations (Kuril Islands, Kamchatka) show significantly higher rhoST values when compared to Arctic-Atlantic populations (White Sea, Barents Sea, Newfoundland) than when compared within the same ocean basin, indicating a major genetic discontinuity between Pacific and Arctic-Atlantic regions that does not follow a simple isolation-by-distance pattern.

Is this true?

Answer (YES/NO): YES